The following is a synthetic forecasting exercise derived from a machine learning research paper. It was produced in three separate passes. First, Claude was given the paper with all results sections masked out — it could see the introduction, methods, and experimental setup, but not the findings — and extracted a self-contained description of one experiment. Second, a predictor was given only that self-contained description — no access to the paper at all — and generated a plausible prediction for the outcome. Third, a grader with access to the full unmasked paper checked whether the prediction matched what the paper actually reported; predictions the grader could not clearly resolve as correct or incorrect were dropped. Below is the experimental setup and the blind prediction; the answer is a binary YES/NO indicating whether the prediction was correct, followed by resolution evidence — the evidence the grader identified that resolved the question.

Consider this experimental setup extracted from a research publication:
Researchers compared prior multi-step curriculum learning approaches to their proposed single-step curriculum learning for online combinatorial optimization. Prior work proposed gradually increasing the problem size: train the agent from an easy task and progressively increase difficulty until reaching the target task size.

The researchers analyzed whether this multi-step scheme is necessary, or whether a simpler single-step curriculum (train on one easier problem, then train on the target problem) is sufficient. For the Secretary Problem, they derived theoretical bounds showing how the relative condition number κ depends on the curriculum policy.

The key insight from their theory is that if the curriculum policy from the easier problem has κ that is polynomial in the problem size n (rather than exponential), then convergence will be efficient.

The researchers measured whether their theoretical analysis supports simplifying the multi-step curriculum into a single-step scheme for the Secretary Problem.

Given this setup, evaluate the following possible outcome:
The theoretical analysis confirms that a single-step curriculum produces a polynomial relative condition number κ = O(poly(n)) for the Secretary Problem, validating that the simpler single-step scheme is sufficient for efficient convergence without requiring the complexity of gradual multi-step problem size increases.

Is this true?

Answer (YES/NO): YES